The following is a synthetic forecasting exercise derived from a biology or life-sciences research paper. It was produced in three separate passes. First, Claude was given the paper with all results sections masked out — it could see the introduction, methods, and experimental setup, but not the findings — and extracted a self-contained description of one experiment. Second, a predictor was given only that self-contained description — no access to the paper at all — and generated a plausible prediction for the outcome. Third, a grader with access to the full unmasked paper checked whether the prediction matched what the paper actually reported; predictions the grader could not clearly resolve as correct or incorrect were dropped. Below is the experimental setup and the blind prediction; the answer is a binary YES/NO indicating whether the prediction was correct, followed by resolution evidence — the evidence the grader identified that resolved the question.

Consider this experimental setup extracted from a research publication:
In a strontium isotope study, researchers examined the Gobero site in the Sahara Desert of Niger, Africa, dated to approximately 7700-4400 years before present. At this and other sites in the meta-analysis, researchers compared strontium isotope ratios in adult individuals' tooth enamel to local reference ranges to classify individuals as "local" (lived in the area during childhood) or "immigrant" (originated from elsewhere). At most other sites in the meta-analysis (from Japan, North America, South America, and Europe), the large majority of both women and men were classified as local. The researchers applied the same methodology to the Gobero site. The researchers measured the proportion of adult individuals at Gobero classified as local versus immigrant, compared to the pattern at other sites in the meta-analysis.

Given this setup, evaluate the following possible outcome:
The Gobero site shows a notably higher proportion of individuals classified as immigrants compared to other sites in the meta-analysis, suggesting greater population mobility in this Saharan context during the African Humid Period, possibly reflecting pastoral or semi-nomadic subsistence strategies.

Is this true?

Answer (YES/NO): YES